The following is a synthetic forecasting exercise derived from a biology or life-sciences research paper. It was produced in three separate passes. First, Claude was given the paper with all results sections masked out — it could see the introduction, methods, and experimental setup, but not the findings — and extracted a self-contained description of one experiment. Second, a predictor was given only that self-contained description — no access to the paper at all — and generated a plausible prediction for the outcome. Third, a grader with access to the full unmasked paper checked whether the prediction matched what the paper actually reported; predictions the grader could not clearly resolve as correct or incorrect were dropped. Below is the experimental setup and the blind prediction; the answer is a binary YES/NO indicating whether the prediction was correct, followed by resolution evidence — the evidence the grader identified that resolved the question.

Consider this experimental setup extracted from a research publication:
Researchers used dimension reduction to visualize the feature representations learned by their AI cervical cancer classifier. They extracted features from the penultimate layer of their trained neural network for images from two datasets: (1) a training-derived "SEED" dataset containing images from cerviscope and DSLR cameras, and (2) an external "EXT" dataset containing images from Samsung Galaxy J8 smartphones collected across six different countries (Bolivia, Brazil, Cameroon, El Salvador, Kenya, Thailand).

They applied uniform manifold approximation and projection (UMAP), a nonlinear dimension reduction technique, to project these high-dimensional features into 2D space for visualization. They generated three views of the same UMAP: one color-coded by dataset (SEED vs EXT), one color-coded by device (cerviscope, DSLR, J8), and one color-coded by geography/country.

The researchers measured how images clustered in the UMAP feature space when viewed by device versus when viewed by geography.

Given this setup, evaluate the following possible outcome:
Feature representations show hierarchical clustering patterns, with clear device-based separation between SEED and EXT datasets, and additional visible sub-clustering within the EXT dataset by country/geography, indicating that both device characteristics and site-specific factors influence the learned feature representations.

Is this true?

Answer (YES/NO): NO